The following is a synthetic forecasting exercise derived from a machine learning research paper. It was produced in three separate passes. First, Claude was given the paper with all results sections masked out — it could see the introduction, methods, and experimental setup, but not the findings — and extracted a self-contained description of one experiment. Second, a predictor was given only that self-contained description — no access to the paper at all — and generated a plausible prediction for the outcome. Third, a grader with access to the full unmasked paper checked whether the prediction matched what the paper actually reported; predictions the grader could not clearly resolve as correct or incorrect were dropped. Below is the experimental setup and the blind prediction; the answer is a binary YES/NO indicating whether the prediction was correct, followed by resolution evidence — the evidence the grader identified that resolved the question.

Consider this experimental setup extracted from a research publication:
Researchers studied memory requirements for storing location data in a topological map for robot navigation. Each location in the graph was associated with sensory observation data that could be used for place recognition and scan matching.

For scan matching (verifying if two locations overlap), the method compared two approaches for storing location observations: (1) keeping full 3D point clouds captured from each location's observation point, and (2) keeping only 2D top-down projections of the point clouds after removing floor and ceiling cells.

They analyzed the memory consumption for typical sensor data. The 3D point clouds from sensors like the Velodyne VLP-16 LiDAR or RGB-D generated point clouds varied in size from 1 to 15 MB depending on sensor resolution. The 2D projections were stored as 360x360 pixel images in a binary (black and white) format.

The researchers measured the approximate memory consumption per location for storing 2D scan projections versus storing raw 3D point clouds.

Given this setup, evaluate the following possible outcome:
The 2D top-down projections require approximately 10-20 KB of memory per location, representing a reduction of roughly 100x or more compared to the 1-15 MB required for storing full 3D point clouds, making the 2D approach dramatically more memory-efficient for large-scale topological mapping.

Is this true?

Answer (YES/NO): NO